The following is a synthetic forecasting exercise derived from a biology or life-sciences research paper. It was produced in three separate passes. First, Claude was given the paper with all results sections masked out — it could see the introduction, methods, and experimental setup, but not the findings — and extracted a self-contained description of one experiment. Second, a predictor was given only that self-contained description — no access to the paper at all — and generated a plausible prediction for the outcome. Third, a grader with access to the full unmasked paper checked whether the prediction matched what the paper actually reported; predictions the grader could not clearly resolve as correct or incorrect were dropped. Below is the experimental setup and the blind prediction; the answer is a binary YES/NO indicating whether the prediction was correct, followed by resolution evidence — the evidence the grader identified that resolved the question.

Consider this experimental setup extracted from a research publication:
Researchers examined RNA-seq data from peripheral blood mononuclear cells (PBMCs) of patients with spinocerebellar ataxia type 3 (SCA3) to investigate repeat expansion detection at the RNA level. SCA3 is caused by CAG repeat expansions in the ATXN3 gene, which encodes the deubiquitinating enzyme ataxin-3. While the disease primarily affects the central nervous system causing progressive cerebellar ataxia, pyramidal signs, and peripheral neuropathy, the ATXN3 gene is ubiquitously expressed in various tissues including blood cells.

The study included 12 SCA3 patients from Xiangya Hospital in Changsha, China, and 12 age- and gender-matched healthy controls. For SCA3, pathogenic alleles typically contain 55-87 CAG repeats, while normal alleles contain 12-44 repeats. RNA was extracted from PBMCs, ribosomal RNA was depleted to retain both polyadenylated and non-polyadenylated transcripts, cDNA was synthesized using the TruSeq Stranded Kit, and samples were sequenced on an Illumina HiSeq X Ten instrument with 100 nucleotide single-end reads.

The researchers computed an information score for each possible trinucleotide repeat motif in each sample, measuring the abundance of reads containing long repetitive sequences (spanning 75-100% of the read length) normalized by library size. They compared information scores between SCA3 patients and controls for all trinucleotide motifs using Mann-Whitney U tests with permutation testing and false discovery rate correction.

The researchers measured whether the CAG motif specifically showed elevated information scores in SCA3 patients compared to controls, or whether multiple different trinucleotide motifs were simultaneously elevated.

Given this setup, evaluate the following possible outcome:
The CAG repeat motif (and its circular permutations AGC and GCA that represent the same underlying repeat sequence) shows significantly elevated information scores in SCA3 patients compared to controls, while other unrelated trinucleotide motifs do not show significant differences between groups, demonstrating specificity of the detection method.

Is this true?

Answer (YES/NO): YES